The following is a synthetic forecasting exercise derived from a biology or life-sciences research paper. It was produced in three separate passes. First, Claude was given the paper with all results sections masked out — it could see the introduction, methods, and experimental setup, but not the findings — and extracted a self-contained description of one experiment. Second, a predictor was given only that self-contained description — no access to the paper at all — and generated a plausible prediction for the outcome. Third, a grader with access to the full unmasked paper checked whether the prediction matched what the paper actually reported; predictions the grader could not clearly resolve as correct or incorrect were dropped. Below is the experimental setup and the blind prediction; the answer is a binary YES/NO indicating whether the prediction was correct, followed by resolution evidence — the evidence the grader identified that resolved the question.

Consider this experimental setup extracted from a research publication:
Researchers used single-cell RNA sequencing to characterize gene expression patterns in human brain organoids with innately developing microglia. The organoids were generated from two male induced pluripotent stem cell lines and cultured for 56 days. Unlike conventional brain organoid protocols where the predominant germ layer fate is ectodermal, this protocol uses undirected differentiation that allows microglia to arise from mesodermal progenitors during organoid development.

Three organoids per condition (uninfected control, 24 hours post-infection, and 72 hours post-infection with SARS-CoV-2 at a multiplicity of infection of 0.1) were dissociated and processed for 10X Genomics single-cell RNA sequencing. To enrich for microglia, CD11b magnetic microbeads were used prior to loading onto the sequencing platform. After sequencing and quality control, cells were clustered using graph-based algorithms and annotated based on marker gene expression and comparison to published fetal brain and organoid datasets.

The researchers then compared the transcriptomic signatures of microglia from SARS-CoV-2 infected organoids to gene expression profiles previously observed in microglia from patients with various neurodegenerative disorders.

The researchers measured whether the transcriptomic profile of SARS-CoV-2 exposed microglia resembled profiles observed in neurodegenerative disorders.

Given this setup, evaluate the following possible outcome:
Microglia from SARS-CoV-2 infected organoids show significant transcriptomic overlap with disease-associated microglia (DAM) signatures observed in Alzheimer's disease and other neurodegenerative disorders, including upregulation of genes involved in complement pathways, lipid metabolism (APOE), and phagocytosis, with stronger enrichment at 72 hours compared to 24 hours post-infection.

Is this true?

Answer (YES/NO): NO